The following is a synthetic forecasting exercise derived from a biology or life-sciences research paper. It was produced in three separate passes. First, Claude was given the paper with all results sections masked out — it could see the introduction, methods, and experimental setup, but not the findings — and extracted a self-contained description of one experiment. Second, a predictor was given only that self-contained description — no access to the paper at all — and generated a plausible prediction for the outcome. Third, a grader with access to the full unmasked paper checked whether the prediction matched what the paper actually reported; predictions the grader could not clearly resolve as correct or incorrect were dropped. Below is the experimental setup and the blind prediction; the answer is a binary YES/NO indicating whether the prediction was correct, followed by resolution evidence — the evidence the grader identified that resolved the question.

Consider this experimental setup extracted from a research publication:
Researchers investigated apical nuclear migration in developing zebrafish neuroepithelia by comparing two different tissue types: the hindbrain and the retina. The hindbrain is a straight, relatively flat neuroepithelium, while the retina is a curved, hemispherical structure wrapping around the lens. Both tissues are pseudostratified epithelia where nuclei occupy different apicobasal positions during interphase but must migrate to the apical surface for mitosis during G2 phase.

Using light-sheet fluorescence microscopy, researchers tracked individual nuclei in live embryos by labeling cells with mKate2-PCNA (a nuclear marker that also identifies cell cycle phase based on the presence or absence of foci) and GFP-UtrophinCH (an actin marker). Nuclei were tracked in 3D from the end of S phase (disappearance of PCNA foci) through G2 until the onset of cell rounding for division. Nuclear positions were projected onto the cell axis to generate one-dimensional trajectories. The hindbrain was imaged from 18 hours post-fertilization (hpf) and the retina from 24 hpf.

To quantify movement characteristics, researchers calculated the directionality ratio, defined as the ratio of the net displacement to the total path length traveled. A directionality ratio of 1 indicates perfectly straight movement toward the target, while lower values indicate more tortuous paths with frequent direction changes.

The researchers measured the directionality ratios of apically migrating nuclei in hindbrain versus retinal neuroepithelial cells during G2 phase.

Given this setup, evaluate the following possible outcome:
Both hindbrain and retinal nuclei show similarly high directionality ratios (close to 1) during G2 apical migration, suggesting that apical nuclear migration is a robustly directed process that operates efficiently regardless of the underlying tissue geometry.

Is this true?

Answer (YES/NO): NO